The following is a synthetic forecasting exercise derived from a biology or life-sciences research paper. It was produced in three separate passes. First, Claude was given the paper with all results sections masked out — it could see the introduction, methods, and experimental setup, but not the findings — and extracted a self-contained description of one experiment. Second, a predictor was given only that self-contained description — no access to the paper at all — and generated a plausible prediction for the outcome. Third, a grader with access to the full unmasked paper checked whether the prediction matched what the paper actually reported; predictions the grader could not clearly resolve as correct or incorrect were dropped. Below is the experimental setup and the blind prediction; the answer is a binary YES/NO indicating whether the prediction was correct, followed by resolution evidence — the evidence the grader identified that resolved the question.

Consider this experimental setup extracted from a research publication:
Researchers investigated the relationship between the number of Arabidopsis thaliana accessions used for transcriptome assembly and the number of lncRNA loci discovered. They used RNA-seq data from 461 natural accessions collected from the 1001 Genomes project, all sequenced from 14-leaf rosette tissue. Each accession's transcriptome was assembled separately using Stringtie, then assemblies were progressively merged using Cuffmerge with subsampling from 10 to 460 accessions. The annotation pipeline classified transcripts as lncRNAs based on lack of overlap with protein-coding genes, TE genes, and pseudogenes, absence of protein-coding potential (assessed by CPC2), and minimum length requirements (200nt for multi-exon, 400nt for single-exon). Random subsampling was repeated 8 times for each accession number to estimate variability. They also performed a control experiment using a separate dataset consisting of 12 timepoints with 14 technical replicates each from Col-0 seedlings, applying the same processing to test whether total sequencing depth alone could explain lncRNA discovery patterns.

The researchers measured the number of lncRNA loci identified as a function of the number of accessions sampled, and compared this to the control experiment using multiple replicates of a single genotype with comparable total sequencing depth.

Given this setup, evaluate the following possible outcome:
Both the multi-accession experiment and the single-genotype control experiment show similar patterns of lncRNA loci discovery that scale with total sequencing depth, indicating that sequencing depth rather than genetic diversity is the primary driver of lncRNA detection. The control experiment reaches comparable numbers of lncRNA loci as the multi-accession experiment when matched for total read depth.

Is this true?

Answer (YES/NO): NO